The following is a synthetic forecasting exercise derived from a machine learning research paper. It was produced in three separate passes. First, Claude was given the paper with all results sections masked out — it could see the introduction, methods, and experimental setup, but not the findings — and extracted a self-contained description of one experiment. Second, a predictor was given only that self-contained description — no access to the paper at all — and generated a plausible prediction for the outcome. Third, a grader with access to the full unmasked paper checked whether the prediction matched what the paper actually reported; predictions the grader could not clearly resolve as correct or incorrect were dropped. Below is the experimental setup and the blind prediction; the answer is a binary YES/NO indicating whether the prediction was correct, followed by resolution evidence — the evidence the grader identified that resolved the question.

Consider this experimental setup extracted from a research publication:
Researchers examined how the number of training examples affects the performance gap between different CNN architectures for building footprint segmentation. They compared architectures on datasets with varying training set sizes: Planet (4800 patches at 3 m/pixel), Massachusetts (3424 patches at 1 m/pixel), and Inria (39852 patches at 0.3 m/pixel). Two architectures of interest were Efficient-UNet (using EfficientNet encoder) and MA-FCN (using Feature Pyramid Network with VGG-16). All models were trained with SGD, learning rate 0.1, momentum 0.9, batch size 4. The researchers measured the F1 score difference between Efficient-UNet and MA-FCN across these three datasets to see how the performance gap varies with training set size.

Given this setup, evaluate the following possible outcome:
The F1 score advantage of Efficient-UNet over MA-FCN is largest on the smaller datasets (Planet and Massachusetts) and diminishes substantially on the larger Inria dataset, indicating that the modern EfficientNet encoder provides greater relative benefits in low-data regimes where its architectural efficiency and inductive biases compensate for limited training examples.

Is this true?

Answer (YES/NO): NO